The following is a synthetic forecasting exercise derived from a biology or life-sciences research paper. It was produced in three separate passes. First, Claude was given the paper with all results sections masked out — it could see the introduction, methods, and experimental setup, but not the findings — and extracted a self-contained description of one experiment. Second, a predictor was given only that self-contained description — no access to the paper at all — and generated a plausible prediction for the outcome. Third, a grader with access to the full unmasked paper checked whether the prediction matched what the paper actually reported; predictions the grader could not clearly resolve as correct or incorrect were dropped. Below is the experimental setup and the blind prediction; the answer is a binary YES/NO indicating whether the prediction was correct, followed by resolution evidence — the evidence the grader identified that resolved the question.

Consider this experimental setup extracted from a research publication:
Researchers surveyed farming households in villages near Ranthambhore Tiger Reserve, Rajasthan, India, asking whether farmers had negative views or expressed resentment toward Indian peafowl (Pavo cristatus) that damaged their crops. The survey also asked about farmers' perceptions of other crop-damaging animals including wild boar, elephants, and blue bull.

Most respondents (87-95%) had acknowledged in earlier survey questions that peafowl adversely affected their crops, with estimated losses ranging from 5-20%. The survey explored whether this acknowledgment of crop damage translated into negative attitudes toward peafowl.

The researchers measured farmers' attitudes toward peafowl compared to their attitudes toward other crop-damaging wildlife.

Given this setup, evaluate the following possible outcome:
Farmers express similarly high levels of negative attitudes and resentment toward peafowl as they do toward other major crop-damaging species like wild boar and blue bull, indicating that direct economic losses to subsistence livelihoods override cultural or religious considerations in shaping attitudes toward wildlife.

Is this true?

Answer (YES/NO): NO